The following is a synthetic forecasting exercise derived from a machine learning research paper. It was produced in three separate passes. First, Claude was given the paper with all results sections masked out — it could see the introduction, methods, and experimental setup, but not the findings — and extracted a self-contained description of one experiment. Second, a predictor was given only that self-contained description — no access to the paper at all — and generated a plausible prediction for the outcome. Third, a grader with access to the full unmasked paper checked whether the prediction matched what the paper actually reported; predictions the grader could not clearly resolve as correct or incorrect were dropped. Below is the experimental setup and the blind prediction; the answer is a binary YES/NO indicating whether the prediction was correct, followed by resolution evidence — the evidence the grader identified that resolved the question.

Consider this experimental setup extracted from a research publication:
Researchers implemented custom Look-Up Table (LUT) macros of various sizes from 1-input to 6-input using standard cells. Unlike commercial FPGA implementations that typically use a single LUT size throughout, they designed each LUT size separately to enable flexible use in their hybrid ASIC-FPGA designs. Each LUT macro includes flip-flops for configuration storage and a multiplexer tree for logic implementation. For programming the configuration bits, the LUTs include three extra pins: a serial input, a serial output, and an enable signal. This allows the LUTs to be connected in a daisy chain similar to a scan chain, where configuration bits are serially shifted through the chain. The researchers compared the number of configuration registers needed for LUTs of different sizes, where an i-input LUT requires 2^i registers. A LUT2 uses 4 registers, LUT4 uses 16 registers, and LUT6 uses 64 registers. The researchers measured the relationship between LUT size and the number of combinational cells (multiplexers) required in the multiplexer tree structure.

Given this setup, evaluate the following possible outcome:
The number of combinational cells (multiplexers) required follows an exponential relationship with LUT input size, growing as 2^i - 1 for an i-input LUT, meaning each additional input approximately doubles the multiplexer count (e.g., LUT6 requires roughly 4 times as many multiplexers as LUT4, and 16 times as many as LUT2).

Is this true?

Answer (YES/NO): NO